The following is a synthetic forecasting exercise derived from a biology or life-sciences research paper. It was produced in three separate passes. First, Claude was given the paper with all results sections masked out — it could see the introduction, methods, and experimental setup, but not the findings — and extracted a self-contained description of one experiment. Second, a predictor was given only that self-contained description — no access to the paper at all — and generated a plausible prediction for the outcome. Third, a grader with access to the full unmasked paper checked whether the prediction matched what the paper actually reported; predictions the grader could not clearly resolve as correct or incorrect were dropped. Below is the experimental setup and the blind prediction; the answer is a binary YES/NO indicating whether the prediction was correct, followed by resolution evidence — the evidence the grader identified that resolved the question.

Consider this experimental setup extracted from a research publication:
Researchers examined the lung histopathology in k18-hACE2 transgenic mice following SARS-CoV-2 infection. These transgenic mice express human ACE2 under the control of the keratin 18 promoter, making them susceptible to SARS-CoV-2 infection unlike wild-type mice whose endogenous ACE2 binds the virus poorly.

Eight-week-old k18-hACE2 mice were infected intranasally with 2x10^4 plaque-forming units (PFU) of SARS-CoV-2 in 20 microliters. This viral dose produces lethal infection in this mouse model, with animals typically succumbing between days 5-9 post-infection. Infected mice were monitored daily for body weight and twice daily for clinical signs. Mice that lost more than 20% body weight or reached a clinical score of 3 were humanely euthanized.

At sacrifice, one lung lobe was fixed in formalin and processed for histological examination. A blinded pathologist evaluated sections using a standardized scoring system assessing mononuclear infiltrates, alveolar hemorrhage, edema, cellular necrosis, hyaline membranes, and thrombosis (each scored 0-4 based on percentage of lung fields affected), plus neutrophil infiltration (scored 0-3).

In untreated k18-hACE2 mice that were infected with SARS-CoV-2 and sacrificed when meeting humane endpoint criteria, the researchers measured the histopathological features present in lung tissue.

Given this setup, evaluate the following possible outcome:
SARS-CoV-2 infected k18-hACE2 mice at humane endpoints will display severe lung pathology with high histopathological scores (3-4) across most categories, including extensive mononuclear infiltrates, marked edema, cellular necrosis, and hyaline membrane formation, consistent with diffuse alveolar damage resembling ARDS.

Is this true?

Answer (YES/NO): NO